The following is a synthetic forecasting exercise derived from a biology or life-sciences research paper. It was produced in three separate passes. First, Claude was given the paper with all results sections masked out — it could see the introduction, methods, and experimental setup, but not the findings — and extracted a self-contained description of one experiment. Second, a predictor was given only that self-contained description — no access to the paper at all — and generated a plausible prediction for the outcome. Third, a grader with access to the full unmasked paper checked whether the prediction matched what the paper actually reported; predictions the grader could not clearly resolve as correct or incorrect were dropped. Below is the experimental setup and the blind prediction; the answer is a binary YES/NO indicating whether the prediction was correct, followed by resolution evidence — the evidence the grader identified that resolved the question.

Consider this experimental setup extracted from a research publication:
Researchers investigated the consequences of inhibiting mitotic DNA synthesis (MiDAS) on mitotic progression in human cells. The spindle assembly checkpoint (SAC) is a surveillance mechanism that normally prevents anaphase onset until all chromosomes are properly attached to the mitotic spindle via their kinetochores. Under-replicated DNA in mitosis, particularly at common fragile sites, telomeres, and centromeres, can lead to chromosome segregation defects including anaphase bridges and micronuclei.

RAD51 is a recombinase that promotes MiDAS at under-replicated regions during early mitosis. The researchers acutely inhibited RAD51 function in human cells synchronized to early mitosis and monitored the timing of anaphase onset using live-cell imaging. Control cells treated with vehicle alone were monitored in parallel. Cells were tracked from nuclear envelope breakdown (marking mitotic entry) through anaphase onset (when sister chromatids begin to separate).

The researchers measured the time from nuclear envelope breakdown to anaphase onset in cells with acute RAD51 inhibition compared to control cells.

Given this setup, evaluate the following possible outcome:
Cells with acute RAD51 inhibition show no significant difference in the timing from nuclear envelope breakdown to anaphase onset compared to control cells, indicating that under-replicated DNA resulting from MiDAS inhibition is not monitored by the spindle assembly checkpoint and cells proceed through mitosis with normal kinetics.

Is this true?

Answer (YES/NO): NO